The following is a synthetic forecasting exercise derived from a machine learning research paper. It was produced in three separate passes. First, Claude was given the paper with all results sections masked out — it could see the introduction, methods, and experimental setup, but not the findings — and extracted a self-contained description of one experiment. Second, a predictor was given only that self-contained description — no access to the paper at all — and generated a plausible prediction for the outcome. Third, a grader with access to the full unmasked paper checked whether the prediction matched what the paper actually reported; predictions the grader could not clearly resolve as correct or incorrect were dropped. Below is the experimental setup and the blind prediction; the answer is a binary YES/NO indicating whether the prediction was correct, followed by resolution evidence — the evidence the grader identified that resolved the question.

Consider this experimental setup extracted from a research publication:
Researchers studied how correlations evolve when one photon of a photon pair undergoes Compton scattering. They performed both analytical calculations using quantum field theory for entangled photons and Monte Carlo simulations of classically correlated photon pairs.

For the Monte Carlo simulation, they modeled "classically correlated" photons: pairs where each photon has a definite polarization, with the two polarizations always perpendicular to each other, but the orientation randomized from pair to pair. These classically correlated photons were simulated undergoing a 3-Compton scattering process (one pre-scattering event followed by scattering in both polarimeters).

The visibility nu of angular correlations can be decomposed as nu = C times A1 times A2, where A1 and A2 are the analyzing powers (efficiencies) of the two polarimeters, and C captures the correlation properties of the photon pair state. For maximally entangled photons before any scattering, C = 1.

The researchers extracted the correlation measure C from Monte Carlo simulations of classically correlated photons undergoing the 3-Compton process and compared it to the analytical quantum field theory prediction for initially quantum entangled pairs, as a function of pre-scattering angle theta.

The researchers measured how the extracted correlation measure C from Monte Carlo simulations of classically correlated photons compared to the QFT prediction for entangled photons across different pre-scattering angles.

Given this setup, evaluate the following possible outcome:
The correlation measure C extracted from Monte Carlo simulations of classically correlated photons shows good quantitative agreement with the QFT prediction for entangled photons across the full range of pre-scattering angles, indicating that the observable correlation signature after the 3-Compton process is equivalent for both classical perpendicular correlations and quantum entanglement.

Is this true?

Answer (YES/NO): NO